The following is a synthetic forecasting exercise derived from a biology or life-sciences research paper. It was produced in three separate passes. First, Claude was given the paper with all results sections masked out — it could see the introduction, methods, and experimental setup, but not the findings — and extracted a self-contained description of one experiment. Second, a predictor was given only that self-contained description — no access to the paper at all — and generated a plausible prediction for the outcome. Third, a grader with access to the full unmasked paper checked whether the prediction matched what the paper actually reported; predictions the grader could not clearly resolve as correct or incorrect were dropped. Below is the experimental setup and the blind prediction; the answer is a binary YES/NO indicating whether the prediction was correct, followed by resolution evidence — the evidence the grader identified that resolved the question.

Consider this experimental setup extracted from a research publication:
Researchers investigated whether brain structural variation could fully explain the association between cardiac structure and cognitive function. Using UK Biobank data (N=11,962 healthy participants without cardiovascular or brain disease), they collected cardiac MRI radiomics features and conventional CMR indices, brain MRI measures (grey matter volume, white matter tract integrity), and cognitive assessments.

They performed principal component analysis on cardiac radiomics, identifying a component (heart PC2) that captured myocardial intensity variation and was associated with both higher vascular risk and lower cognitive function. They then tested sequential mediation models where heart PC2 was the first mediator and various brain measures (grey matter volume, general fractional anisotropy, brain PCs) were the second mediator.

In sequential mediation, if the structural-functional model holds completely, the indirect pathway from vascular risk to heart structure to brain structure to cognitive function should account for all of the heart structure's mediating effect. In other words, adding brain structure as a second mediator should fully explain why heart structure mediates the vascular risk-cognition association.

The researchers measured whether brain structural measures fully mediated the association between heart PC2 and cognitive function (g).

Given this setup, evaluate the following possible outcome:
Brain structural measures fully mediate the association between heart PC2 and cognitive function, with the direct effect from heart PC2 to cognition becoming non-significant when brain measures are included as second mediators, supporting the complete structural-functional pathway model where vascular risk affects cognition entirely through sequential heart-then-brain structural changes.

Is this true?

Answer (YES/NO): NO